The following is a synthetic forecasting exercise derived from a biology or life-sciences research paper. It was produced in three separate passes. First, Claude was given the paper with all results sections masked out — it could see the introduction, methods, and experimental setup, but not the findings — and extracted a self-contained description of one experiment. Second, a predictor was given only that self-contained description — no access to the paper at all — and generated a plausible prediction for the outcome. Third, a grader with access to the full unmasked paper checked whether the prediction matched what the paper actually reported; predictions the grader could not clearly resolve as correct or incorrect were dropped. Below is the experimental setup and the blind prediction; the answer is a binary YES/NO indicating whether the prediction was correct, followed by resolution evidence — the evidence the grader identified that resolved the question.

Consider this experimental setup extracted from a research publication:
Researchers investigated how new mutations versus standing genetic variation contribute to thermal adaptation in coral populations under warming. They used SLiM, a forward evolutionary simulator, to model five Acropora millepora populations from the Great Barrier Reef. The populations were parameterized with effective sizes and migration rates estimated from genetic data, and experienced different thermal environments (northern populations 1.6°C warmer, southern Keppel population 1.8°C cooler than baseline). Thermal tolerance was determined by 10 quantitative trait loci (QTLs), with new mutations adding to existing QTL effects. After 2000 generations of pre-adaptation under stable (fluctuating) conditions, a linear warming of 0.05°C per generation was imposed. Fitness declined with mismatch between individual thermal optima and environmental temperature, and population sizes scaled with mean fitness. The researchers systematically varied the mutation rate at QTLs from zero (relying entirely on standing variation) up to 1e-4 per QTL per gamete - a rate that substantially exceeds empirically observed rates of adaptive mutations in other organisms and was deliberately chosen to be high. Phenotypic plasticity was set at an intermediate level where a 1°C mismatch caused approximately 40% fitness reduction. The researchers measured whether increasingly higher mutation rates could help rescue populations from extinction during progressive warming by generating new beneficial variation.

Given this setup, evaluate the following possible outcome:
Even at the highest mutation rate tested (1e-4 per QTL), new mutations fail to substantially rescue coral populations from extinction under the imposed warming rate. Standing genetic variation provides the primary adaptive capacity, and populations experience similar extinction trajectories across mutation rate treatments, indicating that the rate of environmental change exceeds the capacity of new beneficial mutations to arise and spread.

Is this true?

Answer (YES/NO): YES